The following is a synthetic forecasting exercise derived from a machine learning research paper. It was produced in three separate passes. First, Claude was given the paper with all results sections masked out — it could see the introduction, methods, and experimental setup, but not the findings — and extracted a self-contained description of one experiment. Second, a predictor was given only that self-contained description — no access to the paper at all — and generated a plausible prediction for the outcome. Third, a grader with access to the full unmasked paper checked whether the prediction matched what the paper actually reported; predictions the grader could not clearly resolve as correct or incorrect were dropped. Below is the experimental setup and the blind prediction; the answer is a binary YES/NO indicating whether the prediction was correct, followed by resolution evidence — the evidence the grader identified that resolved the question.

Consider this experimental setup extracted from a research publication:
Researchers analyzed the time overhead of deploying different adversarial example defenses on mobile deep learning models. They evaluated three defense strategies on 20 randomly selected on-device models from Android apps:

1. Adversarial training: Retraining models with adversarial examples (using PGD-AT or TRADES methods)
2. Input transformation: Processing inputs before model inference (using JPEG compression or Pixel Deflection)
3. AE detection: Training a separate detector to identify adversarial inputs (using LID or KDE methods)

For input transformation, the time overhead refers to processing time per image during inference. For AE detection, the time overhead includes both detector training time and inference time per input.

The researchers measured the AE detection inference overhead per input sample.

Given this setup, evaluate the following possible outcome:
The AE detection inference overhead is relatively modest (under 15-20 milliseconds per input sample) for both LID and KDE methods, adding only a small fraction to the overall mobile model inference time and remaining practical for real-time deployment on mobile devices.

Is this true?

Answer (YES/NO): NO